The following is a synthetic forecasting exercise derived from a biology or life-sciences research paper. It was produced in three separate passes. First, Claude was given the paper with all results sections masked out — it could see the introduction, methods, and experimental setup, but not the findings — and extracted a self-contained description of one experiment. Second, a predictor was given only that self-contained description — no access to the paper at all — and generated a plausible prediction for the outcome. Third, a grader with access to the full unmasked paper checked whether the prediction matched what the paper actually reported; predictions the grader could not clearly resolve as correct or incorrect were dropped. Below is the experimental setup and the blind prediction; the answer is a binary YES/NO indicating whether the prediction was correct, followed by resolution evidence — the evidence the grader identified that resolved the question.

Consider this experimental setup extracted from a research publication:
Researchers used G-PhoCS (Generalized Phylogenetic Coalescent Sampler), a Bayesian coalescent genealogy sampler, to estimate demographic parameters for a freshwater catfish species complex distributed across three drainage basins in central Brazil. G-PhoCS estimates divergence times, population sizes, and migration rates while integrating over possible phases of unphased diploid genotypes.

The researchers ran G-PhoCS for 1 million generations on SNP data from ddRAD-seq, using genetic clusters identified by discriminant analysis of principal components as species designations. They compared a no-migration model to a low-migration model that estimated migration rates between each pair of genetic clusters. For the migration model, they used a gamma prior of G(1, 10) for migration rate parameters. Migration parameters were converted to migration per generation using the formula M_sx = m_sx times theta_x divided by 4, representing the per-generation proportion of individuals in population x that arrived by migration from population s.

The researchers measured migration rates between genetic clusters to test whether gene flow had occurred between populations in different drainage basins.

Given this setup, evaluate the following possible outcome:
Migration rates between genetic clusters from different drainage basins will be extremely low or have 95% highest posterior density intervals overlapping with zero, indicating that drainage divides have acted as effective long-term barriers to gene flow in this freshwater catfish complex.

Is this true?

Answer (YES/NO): YES